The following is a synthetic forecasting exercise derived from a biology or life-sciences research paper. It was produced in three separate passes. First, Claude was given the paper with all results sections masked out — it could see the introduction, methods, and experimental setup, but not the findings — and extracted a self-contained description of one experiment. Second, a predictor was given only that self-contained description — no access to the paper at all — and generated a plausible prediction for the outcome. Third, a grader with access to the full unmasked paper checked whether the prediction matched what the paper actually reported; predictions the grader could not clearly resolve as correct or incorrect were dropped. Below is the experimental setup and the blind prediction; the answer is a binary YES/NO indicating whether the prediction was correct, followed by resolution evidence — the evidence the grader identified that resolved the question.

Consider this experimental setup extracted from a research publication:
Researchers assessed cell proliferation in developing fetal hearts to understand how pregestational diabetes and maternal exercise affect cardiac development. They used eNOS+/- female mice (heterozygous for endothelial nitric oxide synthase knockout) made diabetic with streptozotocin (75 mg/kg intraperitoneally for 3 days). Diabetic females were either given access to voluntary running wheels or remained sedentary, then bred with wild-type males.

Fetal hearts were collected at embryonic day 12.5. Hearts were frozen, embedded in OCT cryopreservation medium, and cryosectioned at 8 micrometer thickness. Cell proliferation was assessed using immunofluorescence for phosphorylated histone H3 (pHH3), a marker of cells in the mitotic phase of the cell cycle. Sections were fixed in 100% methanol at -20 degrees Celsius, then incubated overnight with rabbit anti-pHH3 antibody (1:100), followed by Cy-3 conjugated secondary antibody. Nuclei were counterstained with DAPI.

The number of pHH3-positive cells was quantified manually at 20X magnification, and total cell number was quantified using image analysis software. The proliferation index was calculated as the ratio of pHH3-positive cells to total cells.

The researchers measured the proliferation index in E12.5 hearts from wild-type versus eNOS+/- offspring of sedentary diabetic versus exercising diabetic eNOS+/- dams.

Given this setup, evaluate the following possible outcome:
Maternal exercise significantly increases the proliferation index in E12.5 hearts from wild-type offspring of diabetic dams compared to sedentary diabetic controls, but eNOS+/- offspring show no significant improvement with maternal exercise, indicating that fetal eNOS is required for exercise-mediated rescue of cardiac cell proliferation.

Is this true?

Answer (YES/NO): NO